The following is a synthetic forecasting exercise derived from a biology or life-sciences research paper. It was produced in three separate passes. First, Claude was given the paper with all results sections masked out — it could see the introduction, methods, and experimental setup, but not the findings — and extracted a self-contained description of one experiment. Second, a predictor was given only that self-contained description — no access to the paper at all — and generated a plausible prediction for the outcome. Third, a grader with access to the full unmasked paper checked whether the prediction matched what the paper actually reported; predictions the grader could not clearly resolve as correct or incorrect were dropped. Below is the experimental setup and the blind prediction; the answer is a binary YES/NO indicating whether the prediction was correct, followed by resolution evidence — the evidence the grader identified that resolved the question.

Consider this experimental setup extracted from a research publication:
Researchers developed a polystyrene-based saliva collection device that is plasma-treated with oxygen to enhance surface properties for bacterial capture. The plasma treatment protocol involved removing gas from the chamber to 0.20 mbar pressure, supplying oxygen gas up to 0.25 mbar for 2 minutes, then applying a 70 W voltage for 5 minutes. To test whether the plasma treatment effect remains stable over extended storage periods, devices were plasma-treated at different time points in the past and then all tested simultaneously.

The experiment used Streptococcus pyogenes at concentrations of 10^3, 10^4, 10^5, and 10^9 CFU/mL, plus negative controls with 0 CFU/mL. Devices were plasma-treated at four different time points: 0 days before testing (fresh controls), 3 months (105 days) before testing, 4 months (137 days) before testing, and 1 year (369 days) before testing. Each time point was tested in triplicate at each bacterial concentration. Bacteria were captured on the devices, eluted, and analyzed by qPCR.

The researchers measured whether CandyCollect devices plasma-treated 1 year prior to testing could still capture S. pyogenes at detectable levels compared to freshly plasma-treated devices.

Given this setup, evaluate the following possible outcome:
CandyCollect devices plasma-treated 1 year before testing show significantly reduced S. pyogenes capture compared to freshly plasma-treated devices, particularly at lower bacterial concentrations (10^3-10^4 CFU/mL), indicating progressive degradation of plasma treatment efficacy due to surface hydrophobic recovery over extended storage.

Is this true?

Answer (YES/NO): NO